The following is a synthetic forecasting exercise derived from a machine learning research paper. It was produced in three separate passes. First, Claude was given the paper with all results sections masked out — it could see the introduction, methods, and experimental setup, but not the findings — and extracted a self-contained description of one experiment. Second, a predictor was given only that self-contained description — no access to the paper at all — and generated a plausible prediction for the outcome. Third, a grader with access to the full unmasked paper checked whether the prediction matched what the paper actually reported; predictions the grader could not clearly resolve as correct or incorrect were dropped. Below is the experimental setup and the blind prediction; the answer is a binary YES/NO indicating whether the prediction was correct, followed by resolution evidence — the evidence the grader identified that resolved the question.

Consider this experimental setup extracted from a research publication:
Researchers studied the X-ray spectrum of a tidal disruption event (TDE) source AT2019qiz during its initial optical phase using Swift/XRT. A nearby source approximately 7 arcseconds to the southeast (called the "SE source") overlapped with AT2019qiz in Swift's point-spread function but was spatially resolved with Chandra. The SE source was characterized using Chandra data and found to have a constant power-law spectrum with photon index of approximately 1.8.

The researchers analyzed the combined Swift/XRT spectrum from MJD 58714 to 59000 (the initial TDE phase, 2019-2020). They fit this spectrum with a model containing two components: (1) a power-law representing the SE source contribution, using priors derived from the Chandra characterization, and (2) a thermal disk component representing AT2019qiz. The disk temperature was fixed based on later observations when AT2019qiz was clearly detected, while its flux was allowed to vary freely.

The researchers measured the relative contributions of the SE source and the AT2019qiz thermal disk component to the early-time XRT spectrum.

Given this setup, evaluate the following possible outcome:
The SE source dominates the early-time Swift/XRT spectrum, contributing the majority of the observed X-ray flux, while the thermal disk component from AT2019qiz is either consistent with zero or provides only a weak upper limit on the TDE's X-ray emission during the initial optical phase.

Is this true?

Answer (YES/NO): YES